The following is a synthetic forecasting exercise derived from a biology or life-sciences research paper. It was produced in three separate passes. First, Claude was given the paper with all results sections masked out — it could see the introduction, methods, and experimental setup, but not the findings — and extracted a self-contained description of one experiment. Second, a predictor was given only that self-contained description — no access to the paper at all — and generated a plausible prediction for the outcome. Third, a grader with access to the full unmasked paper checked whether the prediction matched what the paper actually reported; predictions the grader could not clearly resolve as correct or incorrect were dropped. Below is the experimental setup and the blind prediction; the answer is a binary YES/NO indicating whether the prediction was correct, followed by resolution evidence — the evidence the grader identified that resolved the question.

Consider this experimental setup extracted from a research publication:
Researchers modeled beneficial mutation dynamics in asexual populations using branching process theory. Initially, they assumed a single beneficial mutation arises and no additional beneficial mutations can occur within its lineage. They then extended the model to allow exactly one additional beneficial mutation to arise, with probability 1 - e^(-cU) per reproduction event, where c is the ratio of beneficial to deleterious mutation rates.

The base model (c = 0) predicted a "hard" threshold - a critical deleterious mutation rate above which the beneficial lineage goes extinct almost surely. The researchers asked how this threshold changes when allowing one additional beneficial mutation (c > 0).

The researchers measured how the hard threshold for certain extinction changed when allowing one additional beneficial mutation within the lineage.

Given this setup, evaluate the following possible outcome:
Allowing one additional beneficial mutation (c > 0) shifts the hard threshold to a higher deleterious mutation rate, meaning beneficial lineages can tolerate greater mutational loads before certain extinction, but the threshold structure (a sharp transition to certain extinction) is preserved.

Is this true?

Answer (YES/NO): YES